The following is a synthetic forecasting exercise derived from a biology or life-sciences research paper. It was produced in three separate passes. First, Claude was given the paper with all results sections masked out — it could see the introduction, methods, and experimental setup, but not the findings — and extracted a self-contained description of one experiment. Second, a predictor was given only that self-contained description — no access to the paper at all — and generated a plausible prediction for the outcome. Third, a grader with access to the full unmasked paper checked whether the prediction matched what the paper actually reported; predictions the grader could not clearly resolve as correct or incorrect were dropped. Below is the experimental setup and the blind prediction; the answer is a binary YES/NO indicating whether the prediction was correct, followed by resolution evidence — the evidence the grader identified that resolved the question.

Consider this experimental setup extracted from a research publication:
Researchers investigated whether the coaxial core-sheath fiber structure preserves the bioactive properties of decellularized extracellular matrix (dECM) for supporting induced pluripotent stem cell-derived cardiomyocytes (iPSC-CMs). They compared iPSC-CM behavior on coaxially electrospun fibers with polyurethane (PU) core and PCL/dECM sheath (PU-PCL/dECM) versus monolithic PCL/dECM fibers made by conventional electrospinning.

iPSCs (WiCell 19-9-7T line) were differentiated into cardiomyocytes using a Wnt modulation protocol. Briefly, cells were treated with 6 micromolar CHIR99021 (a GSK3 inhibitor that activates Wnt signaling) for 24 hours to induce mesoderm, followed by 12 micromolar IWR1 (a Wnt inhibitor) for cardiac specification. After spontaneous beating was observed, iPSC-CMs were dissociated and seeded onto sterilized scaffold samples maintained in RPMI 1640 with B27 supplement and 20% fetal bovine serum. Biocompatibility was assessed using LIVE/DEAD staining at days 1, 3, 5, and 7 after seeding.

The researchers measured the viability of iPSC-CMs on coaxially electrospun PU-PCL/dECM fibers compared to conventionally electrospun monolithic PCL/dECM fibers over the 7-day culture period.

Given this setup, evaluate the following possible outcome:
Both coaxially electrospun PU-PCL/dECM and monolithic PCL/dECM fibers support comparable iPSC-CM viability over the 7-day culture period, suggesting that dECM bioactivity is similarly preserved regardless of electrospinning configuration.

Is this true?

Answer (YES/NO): YES